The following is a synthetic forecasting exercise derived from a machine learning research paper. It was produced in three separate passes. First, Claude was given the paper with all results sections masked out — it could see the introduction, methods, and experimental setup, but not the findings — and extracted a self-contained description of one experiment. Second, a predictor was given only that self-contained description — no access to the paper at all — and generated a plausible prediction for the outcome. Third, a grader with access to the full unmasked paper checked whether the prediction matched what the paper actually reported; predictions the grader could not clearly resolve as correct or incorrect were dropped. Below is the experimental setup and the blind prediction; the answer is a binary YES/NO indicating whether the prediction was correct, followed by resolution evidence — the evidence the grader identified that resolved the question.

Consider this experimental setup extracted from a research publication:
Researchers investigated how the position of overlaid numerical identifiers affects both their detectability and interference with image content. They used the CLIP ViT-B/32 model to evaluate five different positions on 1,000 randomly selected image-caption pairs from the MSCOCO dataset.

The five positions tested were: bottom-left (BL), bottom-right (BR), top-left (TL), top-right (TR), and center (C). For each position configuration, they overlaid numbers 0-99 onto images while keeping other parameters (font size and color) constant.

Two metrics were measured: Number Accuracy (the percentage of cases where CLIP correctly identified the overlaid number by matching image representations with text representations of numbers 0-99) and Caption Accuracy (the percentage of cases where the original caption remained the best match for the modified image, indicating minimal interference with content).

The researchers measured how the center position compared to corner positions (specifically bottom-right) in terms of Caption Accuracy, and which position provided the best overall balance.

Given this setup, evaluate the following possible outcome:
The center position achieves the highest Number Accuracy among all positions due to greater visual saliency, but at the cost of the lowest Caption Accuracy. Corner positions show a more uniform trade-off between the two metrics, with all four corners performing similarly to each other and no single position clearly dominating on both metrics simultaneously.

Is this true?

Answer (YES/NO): NO